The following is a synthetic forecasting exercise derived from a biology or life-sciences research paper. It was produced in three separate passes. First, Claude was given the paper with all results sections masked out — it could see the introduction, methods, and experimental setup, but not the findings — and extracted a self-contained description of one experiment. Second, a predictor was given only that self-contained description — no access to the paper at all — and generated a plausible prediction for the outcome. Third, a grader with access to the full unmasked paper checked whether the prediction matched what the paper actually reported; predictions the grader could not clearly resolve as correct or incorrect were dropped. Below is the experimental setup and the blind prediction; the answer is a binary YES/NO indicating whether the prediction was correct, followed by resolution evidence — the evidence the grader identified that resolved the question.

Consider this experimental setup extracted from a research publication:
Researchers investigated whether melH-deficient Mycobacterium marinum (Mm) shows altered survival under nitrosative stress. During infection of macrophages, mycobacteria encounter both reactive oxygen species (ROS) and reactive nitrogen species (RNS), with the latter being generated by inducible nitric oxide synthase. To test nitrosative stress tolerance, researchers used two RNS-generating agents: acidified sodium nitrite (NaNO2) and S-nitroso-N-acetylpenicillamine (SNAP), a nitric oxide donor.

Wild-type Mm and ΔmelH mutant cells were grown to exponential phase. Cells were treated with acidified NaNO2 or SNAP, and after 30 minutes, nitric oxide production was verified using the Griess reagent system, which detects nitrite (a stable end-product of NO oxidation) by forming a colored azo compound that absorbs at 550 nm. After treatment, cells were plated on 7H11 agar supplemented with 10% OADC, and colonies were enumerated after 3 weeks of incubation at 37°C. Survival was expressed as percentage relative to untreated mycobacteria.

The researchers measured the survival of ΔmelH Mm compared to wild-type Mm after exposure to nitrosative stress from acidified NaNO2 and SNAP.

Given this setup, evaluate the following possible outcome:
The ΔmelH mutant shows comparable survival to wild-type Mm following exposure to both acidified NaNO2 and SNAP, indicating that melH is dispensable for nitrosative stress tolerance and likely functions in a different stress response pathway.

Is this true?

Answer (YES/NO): YES